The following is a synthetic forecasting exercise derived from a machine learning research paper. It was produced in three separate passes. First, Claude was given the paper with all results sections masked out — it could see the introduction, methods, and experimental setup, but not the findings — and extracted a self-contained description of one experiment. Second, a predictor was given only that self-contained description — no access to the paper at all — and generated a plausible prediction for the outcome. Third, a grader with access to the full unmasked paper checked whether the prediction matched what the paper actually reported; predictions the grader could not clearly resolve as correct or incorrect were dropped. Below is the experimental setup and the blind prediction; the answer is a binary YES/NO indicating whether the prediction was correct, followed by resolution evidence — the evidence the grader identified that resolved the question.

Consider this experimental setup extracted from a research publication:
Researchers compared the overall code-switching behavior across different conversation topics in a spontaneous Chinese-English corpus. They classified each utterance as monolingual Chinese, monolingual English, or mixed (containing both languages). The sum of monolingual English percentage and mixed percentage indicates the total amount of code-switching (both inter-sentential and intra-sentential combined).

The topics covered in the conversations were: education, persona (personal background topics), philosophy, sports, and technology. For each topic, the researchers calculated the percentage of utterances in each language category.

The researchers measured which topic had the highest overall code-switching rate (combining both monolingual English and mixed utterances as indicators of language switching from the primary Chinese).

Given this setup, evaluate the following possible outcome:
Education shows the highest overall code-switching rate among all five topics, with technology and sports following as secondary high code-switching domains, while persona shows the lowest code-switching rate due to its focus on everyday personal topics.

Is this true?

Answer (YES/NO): NO